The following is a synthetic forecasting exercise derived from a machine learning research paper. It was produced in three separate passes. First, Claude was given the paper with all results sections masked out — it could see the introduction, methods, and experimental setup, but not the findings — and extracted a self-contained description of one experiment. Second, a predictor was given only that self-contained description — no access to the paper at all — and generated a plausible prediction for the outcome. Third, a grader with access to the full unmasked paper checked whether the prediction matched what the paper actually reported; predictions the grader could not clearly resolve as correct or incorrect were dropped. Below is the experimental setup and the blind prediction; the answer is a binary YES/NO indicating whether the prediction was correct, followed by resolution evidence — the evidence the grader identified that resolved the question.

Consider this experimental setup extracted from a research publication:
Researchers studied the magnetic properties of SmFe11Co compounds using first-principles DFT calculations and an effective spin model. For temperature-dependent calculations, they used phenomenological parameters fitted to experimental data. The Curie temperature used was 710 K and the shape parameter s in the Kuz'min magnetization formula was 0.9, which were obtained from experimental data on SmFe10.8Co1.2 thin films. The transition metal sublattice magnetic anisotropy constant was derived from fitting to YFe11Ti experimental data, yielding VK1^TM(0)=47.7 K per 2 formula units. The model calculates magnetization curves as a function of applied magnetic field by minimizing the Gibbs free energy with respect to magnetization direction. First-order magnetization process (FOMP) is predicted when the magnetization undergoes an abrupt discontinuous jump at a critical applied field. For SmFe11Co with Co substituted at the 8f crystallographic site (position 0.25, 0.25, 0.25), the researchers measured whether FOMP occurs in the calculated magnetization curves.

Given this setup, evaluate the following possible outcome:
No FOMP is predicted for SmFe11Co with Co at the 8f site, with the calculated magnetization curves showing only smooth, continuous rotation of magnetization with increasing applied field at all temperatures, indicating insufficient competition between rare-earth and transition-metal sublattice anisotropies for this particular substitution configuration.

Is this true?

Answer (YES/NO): NO